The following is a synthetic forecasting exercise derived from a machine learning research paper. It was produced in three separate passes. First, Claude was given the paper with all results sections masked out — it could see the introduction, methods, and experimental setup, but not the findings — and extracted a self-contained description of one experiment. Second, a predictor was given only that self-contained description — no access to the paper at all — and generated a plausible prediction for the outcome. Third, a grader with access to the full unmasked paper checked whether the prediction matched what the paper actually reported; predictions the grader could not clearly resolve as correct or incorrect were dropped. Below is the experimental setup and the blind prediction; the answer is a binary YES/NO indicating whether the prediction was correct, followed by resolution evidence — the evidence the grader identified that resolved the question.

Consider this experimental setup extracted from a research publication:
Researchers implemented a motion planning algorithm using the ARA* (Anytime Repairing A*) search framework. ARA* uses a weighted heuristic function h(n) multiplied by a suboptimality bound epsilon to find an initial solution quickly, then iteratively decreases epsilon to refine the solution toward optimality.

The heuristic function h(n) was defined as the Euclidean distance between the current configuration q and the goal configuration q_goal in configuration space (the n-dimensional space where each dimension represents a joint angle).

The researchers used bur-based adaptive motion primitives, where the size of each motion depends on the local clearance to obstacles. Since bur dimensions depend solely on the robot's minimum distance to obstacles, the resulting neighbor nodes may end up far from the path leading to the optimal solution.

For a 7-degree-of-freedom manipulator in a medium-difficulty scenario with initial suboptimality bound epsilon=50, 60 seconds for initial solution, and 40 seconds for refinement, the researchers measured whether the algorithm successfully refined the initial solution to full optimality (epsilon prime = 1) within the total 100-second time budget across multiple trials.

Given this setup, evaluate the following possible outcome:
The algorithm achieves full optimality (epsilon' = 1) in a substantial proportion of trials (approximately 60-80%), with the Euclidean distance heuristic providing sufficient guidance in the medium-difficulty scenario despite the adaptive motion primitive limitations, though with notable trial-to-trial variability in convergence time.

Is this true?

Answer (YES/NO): NO